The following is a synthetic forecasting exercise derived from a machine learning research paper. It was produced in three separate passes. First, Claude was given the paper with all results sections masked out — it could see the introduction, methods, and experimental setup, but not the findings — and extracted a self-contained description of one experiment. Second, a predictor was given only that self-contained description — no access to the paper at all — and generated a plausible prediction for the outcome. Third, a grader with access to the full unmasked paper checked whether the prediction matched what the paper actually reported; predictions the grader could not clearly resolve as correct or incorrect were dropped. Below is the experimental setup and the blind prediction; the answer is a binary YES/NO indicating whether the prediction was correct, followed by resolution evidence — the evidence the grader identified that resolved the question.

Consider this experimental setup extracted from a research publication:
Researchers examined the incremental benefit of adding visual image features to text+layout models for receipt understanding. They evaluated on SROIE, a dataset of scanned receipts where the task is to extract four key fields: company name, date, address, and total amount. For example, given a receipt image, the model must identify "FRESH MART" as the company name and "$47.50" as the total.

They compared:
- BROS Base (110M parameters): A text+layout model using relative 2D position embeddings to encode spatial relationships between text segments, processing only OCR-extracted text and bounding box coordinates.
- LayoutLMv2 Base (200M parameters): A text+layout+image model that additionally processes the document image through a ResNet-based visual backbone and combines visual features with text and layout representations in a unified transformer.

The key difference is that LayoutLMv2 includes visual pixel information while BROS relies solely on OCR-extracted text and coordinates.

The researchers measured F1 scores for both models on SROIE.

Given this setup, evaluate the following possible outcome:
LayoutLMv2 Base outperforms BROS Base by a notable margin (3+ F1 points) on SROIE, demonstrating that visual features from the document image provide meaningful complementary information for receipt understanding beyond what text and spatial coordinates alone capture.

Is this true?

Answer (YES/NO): NO